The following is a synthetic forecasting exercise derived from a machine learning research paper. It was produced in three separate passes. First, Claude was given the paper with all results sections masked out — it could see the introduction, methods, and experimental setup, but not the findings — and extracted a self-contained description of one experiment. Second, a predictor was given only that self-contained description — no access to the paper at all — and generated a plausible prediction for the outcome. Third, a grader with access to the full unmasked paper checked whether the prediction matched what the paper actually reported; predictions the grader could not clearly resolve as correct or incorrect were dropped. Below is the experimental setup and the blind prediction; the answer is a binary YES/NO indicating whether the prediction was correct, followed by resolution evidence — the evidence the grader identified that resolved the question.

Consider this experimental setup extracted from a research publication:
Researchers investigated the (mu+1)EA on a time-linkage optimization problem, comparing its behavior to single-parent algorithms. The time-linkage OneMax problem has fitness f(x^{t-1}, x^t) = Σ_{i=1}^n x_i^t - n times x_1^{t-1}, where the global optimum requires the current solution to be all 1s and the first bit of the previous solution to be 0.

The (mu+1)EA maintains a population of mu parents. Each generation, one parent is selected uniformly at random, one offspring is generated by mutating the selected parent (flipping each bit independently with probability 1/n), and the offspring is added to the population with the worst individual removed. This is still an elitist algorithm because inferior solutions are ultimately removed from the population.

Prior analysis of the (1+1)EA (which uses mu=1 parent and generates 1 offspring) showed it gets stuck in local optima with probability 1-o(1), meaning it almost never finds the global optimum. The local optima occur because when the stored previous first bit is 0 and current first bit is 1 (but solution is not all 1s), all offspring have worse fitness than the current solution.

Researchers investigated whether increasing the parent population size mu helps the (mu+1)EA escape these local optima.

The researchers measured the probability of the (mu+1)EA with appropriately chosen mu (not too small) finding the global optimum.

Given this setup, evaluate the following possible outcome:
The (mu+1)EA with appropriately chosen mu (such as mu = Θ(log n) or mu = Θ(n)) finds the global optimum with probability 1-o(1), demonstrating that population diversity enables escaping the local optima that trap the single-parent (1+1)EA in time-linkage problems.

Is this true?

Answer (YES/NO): YES